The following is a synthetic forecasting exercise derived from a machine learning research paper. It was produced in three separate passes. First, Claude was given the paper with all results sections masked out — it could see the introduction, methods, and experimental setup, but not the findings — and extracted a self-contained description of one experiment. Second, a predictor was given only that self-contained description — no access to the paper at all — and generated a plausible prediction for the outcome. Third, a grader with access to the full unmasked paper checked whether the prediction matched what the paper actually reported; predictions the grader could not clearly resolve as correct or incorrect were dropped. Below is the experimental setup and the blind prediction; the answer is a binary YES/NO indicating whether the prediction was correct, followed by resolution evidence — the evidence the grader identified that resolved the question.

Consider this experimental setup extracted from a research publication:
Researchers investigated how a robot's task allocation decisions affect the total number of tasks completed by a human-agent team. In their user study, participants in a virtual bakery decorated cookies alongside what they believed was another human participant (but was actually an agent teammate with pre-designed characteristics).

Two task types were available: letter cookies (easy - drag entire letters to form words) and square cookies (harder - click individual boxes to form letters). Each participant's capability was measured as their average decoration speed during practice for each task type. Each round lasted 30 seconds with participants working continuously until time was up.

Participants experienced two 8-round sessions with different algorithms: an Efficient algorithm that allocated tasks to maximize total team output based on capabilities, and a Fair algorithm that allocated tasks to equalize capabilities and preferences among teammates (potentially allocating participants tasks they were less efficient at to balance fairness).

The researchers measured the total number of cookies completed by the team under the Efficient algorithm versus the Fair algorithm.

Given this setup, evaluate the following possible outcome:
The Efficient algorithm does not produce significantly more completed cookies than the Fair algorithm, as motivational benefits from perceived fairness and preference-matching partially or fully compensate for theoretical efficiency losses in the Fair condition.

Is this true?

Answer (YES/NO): NO